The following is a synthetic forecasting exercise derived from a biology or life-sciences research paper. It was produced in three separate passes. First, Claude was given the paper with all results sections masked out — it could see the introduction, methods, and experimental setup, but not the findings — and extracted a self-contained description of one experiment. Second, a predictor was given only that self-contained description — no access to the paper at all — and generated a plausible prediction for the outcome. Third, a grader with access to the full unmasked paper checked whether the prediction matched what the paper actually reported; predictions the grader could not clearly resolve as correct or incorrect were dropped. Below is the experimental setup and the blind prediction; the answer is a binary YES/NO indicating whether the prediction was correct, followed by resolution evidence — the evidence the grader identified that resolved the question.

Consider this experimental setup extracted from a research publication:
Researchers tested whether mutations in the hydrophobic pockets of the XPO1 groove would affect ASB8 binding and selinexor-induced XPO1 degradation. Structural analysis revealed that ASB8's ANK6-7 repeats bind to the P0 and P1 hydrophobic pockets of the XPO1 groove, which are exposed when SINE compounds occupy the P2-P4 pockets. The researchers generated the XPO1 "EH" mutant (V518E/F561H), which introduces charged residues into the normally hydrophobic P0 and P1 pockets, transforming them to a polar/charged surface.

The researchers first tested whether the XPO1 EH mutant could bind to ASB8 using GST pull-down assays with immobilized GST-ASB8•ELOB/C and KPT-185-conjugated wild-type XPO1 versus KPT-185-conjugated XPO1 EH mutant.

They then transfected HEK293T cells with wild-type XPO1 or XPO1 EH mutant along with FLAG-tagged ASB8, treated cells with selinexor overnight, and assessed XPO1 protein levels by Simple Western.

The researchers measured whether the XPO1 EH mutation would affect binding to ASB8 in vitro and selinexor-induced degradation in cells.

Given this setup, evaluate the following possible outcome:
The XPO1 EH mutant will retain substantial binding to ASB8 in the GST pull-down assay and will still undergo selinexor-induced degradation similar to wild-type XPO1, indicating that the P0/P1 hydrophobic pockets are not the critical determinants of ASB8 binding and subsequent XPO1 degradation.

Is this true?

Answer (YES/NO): NO